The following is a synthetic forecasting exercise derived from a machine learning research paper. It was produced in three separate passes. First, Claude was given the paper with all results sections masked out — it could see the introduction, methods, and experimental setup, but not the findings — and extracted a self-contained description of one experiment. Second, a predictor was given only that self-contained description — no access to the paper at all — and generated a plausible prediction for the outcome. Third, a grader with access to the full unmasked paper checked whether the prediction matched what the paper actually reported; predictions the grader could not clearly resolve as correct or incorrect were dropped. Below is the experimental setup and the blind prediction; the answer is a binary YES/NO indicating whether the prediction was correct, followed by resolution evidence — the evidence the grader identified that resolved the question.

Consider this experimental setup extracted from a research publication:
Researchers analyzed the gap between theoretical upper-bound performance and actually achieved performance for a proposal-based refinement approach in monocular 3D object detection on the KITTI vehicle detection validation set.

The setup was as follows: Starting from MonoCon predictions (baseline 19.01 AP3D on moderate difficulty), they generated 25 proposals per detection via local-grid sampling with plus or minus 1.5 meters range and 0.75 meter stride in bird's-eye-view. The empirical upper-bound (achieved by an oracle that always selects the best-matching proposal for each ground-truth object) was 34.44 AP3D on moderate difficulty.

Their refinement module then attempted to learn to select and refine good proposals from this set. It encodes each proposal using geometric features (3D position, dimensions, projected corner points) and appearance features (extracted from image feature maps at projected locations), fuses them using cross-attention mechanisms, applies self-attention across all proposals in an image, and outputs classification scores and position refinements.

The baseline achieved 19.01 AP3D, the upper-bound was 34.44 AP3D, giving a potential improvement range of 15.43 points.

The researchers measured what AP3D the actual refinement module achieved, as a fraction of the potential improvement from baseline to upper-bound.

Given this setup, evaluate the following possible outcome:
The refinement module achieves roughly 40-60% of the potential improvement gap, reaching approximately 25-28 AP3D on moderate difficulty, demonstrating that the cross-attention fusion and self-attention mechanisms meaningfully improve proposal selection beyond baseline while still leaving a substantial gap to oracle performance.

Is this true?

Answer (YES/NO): NO